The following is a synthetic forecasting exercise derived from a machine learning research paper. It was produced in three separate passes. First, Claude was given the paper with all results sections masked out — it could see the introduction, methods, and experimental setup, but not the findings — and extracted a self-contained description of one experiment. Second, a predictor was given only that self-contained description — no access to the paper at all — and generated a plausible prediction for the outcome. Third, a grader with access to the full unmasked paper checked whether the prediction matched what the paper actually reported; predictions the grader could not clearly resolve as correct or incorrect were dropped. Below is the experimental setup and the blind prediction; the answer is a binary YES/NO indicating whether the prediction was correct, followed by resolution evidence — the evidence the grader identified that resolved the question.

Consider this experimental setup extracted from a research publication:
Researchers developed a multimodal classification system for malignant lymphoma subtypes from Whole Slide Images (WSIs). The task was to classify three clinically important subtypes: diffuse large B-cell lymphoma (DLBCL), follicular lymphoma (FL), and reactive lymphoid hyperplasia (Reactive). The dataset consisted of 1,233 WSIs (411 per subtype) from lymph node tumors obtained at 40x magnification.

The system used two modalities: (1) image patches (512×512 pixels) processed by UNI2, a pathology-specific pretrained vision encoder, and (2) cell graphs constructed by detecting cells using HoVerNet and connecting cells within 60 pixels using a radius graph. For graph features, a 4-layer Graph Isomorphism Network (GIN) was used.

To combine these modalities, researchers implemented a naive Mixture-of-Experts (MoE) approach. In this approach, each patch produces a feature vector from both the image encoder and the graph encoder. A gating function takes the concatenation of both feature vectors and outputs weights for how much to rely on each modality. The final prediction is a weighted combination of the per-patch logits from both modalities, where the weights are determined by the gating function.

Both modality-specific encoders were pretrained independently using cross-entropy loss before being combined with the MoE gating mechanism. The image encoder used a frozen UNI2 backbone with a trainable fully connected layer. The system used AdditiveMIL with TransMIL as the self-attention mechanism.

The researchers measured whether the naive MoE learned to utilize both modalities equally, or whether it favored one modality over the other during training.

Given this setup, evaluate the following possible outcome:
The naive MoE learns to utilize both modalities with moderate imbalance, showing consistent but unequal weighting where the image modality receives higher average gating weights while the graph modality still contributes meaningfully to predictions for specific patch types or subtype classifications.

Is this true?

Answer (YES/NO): NO